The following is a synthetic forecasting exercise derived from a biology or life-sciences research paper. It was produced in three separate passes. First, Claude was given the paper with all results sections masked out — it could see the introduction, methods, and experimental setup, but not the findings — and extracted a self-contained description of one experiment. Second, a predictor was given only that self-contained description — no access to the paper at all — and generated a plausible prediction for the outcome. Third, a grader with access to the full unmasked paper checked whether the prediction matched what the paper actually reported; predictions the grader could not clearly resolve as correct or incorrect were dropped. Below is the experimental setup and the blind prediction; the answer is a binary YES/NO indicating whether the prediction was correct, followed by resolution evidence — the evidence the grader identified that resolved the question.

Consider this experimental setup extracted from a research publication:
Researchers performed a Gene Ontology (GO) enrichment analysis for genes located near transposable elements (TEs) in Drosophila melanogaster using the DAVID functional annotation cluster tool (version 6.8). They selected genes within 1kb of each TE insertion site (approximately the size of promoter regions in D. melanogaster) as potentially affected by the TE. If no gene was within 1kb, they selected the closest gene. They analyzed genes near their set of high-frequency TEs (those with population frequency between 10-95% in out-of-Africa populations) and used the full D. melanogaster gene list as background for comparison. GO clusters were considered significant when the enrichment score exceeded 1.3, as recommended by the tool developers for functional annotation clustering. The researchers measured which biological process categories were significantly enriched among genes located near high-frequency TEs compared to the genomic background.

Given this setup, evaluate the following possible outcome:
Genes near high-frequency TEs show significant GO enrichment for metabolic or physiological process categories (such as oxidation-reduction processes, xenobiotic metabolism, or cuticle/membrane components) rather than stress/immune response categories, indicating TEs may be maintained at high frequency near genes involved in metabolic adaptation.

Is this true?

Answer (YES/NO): NO